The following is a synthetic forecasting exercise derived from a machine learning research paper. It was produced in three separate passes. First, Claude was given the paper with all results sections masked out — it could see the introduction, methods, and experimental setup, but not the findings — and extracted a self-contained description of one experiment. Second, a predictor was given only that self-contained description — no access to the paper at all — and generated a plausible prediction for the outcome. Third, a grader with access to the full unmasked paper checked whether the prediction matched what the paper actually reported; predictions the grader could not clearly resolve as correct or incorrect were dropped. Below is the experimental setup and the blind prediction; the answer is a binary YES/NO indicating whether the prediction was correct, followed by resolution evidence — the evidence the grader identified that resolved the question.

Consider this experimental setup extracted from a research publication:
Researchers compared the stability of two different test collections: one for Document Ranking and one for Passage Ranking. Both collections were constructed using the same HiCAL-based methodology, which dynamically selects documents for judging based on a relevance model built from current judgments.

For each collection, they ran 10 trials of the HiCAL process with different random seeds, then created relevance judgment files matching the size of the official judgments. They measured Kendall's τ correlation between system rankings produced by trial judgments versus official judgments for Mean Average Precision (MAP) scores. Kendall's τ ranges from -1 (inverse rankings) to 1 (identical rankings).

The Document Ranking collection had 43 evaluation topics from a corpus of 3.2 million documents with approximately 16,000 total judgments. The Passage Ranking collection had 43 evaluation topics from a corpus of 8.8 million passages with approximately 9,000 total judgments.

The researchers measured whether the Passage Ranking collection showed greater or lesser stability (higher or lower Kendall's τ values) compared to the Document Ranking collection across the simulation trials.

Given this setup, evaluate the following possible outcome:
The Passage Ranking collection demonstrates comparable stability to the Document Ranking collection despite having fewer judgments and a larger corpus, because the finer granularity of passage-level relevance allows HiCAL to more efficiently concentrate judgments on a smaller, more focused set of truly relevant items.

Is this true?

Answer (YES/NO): NO